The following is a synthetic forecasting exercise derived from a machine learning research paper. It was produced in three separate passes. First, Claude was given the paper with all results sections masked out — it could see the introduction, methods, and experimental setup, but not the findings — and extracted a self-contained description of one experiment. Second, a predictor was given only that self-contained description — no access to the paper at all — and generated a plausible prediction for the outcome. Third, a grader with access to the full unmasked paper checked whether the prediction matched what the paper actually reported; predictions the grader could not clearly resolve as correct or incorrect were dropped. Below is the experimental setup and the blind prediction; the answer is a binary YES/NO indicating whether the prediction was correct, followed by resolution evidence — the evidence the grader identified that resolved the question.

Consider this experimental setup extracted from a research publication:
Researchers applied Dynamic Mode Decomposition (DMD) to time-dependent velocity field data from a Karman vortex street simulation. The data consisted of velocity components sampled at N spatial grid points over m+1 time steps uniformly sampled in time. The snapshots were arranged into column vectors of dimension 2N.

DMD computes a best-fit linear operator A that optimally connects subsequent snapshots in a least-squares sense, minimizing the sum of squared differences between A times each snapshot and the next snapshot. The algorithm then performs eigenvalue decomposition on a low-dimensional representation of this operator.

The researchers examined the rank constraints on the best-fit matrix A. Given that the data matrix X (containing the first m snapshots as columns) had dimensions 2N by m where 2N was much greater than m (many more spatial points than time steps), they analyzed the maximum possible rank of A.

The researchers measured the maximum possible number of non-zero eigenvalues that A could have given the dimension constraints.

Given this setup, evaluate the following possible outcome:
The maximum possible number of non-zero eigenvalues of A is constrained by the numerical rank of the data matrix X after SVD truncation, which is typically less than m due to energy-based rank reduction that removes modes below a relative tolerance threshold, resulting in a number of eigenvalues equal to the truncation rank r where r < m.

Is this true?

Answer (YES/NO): NO